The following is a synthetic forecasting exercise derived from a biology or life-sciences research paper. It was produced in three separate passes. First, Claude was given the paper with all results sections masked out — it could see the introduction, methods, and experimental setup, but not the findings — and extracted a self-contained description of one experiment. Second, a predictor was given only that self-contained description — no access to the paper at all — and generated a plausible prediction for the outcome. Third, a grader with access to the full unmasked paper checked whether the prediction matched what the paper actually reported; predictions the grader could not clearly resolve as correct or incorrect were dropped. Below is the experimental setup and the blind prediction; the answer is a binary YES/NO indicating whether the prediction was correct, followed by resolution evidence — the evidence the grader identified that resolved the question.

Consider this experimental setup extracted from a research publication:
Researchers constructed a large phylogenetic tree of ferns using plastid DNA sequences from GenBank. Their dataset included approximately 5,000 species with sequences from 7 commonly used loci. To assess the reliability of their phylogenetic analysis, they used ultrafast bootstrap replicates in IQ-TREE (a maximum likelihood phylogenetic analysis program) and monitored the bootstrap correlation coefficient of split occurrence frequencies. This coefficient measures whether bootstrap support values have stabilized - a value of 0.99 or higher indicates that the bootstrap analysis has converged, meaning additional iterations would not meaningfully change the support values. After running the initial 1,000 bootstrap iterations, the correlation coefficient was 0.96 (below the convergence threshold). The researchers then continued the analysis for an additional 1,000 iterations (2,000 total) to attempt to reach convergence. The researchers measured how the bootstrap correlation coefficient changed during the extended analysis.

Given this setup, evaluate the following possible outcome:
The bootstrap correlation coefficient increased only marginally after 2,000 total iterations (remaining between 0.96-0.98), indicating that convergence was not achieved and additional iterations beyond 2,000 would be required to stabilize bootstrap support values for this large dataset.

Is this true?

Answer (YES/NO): NO